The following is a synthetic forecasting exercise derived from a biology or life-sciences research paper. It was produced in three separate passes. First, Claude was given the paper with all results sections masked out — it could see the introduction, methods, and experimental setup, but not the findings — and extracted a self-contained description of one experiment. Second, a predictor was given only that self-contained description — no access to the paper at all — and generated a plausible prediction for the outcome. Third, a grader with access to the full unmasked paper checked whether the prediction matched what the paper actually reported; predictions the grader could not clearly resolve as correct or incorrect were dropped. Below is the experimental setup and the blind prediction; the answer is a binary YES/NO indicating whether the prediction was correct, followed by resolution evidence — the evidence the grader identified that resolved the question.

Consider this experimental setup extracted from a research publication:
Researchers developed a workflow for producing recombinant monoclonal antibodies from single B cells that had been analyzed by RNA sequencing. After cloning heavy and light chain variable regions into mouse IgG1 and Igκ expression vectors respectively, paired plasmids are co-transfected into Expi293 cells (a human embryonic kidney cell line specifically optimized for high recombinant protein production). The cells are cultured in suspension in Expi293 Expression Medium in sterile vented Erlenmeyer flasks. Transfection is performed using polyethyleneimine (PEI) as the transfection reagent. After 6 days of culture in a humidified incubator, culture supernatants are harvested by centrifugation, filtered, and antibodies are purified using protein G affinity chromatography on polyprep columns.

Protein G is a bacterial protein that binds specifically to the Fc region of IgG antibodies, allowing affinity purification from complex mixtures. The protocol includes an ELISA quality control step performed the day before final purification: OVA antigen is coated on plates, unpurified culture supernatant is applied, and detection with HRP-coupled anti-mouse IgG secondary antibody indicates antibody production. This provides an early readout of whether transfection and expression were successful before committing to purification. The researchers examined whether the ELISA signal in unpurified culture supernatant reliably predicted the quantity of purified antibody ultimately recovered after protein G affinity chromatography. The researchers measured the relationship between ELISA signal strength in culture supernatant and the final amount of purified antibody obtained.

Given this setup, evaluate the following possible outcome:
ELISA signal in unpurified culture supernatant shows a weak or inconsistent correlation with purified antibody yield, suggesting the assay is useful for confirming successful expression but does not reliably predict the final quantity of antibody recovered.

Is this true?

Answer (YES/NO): YES